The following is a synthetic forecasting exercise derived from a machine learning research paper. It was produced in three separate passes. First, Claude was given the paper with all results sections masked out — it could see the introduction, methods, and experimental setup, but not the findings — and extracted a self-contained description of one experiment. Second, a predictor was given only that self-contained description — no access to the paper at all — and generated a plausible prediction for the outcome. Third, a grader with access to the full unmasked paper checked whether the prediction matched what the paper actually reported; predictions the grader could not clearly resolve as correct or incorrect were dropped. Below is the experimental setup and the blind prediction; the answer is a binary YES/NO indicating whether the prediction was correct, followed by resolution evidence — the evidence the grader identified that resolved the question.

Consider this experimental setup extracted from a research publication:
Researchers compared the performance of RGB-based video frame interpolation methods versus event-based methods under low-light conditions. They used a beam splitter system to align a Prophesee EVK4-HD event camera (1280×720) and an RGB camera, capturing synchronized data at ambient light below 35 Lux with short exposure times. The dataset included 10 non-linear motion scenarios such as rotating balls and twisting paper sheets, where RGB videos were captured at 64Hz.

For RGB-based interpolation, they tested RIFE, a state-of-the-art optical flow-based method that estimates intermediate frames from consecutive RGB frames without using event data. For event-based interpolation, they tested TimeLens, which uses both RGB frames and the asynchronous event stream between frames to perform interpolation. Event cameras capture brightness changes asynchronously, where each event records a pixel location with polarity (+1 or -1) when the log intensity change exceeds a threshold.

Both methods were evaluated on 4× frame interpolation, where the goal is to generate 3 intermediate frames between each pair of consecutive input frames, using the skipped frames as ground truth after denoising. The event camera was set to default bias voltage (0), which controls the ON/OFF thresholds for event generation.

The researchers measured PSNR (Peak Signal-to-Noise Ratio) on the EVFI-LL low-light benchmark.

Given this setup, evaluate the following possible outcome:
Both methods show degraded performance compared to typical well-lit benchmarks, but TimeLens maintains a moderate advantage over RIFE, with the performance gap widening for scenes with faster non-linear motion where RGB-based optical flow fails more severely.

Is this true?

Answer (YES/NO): NO